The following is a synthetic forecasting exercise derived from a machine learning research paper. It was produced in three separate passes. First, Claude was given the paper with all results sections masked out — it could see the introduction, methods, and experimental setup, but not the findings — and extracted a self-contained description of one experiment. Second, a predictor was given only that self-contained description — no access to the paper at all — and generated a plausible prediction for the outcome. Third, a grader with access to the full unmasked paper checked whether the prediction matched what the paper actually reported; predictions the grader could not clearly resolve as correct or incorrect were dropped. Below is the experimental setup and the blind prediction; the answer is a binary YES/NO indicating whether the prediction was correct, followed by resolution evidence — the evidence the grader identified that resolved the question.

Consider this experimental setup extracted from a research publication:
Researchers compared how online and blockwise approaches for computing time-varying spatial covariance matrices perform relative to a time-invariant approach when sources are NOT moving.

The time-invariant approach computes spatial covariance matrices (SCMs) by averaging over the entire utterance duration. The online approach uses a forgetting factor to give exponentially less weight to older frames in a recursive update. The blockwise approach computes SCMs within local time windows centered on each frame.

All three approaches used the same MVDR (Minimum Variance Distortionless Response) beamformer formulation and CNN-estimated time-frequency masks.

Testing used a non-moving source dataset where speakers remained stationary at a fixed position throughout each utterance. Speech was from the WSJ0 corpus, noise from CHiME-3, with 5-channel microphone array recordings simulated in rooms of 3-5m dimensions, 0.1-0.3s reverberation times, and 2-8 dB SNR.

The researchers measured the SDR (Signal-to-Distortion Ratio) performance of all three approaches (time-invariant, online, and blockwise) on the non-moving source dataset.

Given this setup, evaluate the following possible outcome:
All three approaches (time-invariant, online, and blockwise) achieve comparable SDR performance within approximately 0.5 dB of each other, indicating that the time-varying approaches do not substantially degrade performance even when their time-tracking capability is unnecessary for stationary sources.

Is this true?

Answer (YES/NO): NO